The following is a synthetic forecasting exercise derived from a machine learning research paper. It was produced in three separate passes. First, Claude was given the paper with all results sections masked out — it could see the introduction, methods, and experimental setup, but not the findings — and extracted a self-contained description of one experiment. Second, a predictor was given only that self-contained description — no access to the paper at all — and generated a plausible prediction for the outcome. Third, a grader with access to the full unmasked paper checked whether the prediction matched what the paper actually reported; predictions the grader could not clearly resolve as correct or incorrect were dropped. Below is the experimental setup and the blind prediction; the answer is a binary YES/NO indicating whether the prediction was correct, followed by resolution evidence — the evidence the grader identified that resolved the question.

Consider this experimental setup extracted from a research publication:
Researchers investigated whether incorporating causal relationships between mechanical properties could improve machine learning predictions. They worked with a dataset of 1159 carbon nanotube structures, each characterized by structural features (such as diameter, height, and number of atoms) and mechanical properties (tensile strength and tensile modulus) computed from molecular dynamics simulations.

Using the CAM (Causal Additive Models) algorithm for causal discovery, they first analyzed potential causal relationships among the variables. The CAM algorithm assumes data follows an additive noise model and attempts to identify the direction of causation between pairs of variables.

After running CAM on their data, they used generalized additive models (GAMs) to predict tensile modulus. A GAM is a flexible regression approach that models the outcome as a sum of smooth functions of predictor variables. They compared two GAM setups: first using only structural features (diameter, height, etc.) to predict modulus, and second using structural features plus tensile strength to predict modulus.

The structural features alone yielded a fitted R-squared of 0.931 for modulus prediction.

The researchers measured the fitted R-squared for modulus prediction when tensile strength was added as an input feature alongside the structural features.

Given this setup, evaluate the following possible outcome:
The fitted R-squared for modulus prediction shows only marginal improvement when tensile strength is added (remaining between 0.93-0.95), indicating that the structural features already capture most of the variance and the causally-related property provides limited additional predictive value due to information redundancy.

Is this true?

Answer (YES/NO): YES